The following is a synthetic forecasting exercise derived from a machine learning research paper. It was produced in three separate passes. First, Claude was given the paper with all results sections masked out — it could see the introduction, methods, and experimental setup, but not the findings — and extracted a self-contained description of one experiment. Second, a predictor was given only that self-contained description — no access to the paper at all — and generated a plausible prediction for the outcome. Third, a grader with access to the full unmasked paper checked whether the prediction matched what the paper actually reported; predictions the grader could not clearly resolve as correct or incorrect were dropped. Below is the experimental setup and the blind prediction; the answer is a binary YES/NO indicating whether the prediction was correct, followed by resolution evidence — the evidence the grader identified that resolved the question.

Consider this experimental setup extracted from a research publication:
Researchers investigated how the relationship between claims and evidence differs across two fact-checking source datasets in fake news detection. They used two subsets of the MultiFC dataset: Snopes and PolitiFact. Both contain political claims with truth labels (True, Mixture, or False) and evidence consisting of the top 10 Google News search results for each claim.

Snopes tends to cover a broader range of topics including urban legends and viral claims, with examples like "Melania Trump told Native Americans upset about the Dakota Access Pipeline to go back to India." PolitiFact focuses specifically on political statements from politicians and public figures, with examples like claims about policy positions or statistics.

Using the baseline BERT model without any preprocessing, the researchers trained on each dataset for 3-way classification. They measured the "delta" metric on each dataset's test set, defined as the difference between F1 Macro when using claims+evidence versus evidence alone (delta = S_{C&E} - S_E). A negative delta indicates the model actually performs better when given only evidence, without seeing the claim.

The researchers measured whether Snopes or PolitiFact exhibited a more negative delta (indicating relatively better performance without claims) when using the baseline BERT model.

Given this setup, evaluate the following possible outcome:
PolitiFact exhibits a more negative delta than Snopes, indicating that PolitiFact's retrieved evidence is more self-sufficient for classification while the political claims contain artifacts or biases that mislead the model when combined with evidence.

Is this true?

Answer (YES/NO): YES